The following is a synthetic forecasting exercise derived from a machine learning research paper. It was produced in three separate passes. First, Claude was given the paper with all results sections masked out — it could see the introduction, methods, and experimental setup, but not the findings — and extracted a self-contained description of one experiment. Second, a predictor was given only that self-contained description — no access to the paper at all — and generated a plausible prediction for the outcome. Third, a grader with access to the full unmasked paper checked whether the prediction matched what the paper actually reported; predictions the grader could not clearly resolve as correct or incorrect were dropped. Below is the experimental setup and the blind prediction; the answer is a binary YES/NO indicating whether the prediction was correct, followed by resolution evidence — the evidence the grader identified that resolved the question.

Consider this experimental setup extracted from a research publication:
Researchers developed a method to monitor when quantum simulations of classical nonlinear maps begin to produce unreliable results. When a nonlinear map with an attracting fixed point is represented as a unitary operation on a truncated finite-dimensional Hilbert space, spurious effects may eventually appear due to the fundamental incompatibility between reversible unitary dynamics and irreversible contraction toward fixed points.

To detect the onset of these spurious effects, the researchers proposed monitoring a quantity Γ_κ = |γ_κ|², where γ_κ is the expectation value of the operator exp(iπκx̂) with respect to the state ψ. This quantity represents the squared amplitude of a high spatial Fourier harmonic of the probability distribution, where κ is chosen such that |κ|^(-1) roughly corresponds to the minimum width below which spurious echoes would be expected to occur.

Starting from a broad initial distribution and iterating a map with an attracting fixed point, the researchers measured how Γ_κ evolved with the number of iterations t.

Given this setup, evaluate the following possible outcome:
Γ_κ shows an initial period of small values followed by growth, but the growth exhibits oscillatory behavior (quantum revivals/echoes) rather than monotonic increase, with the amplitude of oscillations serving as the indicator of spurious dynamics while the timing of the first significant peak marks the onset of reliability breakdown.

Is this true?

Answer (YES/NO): NO